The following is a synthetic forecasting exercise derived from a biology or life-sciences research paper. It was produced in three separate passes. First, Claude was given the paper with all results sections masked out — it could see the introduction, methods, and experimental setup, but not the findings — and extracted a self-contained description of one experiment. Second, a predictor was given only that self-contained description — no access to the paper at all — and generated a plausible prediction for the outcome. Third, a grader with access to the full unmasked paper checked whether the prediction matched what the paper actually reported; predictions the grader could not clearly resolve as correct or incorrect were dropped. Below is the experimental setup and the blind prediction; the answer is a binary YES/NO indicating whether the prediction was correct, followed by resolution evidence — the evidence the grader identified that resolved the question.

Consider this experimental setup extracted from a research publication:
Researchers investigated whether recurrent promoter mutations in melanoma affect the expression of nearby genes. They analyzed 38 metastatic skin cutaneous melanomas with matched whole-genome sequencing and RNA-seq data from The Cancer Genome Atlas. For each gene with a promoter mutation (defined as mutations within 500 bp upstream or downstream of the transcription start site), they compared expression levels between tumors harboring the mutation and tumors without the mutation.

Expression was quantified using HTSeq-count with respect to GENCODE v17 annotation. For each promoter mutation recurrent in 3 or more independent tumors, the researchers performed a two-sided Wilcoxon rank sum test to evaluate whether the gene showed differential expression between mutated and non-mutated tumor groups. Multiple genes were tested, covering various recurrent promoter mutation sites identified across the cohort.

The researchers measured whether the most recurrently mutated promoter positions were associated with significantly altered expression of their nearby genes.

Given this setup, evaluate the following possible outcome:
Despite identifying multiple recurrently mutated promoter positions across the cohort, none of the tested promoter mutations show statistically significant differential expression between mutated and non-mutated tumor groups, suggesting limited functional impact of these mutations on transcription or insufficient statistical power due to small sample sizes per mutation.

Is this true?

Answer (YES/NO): YES